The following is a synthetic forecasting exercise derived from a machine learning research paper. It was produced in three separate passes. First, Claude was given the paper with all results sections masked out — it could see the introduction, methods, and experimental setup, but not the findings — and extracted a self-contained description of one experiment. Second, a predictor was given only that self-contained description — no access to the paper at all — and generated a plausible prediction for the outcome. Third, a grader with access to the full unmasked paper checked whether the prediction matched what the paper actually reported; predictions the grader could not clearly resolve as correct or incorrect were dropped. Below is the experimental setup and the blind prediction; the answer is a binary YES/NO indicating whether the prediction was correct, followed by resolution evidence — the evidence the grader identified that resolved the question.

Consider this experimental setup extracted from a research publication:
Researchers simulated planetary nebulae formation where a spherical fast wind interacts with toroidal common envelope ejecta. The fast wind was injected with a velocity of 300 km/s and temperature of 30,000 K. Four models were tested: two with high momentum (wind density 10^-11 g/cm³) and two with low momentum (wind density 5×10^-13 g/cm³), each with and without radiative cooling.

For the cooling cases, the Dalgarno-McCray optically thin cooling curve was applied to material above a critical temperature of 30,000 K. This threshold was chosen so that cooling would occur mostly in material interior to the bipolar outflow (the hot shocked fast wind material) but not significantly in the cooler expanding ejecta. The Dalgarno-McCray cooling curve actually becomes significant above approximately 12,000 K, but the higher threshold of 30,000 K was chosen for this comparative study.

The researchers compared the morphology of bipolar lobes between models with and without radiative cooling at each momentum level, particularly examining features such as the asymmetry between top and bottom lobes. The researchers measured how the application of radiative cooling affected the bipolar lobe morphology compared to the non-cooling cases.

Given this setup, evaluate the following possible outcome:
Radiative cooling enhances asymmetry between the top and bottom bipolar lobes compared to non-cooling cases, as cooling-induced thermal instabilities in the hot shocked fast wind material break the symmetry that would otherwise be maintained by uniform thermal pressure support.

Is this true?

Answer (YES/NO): YES